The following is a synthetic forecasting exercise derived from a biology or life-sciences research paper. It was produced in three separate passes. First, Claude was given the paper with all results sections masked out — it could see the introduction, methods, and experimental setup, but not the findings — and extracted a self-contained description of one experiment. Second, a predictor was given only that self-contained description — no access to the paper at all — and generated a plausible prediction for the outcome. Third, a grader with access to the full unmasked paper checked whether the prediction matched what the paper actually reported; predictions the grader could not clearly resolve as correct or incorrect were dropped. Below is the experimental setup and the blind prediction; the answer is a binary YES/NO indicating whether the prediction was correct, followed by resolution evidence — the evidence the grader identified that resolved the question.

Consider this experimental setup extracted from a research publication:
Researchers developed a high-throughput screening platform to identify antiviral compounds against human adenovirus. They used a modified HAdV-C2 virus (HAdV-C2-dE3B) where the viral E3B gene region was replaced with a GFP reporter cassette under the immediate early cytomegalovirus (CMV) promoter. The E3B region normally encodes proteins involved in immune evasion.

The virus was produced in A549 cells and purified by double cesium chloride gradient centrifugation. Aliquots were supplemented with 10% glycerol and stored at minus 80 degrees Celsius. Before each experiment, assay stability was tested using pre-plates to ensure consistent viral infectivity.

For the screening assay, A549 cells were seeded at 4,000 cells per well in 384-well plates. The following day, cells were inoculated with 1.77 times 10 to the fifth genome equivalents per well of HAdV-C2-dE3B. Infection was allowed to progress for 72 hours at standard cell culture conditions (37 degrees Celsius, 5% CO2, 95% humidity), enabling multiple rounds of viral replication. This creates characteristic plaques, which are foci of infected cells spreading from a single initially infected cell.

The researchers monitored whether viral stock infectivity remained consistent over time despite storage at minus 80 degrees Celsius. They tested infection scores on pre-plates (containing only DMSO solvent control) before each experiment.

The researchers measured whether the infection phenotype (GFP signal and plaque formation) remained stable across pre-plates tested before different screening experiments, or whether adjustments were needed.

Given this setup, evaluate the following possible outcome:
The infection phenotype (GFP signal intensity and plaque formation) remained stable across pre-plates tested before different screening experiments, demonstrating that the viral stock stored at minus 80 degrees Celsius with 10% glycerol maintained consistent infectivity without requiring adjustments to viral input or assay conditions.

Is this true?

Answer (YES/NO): NO